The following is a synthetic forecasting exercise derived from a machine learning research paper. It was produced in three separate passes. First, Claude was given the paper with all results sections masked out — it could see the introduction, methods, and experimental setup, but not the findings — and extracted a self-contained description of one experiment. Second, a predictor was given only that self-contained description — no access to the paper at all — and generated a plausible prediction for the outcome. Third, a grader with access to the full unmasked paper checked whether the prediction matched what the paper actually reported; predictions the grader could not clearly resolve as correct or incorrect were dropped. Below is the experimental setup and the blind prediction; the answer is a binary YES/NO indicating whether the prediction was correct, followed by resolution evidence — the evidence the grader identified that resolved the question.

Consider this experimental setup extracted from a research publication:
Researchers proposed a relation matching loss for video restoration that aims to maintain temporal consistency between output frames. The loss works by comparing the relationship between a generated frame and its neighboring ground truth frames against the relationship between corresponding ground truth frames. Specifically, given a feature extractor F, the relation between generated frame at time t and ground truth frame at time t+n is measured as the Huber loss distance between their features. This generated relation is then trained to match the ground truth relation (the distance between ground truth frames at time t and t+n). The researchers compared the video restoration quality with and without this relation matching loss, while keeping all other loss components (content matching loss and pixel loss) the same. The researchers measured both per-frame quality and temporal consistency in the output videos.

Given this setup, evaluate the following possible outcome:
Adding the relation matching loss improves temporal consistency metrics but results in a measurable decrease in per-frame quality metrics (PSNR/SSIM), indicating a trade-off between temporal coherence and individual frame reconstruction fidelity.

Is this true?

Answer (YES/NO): YES